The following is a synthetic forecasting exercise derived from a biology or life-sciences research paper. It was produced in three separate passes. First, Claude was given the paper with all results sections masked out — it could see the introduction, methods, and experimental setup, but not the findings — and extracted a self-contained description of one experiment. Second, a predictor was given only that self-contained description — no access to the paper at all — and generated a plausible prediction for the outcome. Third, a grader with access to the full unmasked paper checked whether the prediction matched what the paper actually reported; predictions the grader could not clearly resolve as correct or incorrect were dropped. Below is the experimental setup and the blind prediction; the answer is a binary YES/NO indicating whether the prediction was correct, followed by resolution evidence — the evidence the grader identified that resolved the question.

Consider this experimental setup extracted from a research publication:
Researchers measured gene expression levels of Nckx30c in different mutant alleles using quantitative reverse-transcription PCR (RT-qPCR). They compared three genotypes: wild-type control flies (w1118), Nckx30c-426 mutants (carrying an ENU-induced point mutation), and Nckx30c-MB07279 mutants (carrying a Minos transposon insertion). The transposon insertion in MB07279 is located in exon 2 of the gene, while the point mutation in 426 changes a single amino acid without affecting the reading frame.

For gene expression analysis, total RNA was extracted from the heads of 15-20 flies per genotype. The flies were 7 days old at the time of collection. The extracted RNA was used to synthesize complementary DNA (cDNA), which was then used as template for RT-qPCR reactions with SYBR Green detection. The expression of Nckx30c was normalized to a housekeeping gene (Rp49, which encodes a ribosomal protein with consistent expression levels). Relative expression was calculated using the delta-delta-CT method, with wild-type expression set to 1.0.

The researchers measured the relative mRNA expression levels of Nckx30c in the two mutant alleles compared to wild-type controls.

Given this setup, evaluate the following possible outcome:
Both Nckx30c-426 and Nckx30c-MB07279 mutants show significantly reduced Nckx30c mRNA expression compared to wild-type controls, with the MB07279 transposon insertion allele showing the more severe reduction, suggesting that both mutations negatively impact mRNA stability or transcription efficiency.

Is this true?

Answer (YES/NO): YES